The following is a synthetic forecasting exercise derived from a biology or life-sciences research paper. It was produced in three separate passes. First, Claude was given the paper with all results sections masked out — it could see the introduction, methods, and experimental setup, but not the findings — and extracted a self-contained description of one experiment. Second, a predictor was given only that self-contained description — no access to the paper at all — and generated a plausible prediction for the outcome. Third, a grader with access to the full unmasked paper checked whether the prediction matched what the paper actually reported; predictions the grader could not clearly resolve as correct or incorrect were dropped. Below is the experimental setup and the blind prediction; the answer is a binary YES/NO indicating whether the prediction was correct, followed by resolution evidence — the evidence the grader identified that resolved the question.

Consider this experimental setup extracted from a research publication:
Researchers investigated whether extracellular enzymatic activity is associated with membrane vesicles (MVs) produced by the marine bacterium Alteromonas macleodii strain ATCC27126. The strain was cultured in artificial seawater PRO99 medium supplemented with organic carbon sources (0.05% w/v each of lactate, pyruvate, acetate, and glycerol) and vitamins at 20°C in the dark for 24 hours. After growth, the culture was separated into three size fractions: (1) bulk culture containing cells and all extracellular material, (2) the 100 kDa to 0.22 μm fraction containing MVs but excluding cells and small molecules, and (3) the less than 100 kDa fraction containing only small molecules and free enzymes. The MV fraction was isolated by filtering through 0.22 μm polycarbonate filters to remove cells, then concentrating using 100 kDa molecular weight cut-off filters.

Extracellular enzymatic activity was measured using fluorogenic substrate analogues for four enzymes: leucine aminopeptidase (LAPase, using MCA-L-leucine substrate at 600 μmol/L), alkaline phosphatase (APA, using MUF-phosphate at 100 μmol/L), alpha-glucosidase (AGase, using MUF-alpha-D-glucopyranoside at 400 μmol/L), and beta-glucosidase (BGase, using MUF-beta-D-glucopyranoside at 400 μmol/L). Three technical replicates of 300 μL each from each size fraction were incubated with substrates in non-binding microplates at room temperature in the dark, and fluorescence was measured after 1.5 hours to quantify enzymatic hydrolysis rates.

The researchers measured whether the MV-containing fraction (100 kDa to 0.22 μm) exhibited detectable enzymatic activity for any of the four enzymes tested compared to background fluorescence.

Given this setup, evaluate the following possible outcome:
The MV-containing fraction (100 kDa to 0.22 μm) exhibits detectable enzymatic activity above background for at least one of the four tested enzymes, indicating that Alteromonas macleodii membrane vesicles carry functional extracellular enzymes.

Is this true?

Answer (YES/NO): YES